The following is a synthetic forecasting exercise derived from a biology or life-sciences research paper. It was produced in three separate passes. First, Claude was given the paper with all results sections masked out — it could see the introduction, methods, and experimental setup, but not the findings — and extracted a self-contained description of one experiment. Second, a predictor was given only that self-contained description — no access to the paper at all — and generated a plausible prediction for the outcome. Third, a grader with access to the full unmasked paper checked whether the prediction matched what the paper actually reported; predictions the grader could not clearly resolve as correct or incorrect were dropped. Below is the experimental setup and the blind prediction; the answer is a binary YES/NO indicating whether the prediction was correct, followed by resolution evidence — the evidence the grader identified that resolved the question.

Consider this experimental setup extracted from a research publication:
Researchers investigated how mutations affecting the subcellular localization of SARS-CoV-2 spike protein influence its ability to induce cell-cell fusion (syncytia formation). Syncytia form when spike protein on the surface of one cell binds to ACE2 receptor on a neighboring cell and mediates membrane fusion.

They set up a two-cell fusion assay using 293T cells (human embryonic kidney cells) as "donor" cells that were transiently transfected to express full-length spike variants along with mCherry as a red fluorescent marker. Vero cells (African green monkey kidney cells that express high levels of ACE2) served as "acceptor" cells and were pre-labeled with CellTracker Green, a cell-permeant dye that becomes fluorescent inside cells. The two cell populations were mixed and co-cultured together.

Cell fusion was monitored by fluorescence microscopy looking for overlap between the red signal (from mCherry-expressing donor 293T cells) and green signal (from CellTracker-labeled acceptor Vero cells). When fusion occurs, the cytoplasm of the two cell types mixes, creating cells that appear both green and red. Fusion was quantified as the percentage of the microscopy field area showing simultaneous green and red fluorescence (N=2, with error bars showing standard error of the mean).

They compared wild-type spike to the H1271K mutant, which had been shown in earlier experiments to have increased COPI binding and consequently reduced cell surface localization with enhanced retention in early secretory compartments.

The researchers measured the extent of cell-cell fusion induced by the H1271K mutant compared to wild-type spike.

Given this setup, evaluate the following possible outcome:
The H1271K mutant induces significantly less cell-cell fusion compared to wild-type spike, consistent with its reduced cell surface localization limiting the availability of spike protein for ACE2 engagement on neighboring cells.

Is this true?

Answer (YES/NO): YES